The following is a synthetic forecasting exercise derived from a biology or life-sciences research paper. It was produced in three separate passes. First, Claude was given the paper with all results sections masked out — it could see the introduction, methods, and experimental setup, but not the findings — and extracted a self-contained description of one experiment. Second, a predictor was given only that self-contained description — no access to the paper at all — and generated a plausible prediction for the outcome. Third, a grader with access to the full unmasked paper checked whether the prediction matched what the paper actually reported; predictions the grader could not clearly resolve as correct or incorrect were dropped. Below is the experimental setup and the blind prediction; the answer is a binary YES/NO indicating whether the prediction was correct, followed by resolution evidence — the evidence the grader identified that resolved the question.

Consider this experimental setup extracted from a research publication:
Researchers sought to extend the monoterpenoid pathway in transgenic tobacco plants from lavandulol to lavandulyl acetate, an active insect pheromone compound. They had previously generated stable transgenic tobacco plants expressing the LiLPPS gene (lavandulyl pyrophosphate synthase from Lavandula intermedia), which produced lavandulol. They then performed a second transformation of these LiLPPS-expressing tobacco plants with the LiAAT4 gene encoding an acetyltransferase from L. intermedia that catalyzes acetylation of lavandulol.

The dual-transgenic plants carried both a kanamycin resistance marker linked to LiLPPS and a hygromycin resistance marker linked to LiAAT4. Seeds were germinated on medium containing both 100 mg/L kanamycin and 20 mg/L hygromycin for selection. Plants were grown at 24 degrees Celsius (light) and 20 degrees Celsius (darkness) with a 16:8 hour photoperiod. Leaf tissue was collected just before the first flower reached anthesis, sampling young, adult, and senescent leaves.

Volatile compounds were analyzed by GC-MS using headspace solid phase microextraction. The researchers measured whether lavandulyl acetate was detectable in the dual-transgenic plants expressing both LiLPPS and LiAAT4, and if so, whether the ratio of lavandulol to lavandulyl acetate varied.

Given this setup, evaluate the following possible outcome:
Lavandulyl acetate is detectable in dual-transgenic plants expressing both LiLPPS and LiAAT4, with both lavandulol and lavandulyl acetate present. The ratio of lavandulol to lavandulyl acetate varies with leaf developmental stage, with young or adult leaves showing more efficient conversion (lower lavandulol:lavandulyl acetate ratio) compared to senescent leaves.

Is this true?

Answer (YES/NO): NO